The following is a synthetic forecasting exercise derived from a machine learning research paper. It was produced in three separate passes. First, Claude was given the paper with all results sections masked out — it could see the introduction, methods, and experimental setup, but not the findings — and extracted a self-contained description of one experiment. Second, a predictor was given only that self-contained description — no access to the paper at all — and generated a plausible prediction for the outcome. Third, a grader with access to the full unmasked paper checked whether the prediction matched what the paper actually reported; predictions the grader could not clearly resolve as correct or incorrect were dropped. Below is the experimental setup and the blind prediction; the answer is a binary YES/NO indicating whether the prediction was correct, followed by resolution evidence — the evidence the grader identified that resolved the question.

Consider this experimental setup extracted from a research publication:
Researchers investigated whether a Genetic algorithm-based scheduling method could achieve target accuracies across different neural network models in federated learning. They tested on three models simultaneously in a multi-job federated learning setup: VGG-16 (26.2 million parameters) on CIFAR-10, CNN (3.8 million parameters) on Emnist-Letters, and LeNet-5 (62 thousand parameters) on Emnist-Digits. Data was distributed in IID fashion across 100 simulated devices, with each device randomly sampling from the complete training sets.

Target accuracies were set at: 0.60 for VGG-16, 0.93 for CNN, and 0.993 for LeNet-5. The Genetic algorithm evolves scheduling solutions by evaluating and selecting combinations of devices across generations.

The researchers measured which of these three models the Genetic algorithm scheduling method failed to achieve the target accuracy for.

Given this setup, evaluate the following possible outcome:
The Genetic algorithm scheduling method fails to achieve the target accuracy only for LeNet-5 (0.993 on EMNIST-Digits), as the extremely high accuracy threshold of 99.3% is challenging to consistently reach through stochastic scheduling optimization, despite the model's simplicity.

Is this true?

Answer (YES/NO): NO